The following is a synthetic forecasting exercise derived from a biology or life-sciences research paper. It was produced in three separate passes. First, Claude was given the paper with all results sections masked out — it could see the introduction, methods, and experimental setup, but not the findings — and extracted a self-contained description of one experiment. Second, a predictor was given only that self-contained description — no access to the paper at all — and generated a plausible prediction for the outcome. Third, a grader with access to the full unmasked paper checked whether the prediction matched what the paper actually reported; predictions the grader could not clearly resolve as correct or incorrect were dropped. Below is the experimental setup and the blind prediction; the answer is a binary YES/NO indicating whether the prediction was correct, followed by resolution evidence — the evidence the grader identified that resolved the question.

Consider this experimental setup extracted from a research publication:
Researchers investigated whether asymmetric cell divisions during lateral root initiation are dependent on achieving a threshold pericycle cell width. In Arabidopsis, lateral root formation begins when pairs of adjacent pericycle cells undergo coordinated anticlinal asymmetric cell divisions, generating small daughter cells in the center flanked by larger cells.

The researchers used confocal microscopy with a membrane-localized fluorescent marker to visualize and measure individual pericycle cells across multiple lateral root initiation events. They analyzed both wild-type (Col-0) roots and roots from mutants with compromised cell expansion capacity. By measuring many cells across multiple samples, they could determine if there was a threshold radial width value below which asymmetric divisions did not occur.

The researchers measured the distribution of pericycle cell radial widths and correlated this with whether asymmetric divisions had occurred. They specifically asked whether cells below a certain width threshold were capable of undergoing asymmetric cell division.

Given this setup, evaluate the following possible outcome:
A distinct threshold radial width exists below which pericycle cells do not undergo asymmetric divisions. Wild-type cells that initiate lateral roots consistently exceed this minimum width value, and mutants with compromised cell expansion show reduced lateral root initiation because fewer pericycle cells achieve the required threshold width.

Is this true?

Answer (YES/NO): NO